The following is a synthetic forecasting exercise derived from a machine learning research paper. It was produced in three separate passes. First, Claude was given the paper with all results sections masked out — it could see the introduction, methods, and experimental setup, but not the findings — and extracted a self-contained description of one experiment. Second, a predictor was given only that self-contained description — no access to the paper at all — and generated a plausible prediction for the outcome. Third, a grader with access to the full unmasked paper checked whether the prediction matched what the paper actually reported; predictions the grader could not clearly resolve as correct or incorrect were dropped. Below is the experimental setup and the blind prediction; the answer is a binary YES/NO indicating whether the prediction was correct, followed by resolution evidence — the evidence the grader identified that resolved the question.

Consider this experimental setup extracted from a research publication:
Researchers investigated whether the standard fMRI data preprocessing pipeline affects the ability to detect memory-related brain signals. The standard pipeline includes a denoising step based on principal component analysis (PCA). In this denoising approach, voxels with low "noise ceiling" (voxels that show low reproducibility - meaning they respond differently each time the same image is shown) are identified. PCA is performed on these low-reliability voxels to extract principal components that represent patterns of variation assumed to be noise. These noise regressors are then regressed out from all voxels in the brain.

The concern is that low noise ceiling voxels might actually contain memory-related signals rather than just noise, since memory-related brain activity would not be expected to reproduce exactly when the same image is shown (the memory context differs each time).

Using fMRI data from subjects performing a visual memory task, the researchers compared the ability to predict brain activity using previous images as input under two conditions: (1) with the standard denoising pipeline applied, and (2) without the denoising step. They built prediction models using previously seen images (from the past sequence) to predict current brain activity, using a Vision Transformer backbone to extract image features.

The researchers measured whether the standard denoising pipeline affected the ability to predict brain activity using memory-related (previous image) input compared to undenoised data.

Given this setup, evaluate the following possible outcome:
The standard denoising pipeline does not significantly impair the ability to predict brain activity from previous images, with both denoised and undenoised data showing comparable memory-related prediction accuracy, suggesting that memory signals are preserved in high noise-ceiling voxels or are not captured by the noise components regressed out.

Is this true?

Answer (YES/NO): NO